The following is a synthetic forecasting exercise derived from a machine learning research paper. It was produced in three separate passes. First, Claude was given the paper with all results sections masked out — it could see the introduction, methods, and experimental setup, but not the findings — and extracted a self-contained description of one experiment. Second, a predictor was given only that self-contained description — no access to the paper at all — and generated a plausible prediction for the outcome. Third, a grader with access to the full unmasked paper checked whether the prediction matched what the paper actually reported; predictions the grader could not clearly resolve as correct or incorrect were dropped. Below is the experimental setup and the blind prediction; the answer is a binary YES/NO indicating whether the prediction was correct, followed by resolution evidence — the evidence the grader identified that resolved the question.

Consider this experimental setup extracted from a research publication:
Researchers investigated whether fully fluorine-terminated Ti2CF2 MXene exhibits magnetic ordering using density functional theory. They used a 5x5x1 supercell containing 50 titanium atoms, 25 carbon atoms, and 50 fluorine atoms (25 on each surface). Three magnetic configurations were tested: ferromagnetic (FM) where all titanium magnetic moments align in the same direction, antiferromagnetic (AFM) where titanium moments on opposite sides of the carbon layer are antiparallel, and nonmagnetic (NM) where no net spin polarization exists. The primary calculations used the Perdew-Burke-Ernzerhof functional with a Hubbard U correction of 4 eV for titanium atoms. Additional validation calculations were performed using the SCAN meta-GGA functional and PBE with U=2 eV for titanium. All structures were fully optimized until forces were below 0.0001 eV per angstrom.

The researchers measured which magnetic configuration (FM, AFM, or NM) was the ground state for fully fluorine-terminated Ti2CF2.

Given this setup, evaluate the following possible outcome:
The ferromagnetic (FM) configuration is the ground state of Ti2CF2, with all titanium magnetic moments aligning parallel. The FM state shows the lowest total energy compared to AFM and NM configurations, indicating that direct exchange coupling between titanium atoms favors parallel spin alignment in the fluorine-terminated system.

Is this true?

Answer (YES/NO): NO